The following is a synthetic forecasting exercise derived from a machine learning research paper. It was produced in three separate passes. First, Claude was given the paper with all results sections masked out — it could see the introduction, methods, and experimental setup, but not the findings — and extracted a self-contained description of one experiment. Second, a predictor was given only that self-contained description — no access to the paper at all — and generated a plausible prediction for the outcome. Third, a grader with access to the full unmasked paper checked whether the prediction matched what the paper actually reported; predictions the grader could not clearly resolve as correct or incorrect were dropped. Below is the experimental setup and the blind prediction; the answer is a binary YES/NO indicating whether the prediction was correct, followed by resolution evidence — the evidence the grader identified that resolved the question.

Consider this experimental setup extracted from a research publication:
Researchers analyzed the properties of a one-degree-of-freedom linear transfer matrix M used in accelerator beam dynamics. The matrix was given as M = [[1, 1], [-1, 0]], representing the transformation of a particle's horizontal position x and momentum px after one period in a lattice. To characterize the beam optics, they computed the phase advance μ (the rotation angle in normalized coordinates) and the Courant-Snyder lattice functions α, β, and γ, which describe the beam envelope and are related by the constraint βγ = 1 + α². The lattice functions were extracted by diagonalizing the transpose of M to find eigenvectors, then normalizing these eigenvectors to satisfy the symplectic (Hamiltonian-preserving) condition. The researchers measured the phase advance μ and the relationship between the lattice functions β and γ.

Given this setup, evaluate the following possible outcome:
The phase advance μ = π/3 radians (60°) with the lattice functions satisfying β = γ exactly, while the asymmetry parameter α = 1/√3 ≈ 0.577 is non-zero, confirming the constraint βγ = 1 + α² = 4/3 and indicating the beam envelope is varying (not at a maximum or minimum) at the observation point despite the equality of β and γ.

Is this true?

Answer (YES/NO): YES